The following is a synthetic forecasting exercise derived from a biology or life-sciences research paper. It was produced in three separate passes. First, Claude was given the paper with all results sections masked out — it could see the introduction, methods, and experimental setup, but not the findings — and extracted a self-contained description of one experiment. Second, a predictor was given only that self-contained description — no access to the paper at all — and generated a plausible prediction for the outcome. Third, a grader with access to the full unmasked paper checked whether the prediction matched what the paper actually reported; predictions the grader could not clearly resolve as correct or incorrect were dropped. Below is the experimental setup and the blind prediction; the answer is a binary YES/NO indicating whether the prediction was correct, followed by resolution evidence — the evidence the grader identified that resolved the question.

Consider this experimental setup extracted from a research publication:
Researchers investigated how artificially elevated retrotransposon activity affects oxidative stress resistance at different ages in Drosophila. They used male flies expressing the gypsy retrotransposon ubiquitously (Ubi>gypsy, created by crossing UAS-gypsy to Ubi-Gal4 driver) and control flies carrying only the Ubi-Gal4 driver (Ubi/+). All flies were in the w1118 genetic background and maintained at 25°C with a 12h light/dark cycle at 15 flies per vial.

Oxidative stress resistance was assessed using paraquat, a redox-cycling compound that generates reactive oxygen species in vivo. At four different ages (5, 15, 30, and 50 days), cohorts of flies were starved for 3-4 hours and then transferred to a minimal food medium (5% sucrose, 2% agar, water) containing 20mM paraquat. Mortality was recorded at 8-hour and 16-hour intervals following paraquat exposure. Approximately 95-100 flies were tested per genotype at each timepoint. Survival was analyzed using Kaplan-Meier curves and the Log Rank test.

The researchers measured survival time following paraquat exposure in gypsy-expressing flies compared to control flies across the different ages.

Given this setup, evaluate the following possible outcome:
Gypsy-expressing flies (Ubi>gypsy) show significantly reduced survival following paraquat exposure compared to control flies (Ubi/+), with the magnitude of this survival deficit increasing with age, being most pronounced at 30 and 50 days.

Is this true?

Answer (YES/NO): NO